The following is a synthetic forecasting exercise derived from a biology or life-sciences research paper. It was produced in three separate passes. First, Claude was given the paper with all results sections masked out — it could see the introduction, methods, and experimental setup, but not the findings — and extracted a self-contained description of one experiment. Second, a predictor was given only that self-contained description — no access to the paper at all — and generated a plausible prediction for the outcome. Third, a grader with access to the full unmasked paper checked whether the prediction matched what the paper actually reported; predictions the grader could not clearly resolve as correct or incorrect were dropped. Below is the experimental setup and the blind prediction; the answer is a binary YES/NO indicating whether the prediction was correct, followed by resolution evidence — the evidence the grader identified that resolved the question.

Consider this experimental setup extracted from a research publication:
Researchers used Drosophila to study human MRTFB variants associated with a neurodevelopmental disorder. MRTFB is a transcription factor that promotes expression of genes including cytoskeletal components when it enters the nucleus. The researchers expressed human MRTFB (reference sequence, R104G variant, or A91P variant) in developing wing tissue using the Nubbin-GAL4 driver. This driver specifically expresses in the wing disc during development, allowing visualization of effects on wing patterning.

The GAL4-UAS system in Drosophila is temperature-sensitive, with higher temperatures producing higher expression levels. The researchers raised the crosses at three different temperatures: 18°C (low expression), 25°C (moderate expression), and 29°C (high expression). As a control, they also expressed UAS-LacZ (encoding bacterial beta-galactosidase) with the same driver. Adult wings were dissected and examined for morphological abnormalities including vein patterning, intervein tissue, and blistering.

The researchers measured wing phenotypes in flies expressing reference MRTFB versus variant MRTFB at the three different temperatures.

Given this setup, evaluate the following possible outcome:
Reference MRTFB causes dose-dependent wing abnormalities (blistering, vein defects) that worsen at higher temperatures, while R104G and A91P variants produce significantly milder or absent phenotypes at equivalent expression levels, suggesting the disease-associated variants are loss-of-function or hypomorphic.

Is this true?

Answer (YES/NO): NO